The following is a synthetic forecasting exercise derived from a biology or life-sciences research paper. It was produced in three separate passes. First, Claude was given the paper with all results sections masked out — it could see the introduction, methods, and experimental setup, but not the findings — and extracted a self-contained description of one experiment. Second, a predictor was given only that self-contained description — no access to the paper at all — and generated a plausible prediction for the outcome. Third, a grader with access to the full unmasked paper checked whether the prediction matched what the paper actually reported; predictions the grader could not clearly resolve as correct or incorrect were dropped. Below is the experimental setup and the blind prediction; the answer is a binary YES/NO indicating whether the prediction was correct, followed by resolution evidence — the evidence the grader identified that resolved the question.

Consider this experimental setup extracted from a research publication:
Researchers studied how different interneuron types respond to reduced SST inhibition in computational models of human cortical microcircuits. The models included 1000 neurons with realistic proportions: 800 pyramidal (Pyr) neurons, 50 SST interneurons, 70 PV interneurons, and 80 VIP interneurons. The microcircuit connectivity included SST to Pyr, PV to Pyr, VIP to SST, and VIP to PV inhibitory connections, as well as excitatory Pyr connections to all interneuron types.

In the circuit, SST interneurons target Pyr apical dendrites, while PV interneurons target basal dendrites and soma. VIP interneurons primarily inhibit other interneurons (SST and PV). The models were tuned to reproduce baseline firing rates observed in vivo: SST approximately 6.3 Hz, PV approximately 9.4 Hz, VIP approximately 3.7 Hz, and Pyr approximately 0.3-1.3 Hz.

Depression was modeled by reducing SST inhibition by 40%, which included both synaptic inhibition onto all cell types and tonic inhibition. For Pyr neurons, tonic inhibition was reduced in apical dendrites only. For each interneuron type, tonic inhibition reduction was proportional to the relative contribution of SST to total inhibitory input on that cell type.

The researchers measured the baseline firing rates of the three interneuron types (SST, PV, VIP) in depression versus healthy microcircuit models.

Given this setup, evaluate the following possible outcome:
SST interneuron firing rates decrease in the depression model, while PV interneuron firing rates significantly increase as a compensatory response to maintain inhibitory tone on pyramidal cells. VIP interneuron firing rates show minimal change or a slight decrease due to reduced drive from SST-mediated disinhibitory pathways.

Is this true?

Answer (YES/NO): NO